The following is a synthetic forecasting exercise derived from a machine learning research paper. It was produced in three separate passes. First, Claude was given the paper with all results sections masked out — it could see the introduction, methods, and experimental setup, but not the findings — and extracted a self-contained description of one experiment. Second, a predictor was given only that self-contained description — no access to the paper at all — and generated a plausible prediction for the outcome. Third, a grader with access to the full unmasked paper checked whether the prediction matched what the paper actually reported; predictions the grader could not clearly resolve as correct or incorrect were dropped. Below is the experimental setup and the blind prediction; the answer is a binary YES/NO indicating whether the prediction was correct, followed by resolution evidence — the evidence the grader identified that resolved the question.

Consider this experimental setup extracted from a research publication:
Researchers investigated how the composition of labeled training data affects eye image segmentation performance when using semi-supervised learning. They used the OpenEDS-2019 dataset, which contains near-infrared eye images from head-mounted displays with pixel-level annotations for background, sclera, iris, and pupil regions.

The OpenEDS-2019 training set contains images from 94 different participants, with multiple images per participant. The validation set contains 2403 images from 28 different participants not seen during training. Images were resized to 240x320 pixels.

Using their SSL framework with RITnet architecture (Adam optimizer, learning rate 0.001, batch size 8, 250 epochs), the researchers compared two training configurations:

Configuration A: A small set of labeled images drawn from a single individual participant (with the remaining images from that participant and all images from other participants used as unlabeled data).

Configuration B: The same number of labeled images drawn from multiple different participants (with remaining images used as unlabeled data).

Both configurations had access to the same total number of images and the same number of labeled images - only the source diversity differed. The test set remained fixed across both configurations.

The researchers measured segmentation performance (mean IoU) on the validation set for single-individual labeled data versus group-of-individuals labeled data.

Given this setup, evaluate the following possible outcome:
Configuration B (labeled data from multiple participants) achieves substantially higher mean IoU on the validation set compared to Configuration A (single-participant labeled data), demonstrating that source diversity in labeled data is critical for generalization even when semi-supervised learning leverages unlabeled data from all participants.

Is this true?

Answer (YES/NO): NO